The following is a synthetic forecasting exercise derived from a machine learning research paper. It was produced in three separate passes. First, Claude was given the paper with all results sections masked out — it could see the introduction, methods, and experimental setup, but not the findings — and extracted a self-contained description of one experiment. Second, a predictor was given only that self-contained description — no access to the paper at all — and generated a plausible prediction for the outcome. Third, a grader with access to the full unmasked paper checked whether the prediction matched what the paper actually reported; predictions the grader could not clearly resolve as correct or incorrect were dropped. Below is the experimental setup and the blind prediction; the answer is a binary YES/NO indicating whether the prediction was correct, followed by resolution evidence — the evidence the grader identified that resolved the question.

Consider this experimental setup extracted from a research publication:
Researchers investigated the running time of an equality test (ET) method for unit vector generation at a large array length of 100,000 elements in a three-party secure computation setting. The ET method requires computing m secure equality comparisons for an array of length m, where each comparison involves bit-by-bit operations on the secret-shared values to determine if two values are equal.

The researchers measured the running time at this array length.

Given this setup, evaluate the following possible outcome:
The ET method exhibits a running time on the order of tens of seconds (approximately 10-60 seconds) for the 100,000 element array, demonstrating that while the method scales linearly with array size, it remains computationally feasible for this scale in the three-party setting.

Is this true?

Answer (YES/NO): YES